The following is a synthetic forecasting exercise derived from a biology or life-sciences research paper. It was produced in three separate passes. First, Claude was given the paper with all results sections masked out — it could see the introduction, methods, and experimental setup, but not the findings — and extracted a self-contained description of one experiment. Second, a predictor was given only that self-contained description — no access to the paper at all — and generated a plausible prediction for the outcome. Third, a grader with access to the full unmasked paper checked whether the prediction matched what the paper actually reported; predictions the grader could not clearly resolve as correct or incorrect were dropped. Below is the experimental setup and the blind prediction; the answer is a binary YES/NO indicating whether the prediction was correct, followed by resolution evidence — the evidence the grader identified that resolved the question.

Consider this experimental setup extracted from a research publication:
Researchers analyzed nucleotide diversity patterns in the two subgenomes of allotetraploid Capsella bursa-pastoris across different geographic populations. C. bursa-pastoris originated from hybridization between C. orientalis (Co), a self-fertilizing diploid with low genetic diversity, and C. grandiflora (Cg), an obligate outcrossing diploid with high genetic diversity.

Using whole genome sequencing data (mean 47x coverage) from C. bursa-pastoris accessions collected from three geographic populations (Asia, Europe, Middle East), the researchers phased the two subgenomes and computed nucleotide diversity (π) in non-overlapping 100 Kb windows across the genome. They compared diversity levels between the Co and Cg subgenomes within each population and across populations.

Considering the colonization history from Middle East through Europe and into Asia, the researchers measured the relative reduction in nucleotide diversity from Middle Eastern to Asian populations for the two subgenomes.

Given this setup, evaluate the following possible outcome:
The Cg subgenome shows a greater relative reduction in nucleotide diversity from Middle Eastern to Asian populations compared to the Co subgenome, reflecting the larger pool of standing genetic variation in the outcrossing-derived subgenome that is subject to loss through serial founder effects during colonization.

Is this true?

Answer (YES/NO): NO